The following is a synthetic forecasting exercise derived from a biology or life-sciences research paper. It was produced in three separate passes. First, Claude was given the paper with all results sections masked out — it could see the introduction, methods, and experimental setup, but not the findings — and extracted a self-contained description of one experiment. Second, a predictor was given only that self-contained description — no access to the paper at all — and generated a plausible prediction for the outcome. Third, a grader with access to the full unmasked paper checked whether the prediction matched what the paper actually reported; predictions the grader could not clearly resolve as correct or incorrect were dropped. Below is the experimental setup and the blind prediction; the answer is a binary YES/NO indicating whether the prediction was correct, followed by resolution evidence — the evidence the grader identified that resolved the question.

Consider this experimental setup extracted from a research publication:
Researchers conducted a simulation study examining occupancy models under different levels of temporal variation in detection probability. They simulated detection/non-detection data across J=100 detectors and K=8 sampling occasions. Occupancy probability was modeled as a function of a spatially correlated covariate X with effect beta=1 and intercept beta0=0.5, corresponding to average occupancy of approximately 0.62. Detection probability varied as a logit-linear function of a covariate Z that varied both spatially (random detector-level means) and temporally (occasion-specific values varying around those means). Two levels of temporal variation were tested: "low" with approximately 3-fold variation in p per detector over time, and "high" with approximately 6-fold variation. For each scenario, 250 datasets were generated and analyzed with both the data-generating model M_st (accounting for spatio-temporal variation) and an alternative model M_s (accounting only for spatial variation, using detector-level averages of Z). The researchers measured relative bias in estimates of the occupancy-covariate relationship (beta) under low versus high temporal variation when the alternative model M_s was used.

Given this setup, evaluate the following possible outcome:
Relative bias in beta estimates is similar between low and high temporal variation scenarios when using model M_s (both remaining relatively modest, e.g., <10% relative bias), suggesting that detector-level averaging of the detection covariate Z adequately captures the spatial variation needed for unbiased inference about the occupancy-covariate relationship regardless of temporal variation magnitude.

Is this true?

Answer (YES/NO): NO